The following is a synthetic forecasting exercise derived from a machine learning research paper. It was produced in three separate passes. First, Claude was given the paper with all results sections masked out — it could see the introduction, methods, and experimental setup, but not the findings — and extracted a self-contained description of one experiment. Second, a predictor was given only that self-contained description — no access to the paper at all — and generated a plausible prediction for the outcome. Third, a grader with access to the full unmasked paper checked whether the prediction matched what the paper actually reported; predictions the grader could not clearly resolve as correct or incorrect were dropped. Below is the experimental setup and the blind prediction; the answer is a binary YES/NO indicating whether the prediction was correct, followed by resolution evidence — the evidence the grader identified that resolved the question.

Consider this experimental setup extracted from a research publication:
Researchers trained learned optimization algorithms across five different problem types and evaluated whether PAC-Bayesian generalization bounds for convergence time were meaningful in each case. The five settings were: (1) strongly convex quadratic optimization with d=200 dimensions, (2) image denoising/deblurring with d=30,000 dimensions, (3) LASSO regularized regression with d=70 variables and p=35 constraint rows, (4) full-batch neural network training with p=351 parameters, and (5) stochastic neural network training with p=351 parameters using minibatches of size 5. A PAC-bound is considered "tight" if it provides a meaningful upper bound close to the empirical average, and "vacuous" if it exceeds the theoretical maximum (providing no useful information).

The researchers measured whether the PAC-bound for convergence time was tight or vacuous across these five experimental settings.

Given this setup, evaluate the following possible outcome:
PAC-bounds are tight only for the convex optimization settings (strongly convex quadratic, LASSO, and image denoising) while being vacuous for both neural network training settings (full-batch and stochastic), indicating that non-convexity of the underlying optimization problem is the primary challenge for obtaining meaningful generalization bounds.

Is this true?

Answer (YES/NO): NO